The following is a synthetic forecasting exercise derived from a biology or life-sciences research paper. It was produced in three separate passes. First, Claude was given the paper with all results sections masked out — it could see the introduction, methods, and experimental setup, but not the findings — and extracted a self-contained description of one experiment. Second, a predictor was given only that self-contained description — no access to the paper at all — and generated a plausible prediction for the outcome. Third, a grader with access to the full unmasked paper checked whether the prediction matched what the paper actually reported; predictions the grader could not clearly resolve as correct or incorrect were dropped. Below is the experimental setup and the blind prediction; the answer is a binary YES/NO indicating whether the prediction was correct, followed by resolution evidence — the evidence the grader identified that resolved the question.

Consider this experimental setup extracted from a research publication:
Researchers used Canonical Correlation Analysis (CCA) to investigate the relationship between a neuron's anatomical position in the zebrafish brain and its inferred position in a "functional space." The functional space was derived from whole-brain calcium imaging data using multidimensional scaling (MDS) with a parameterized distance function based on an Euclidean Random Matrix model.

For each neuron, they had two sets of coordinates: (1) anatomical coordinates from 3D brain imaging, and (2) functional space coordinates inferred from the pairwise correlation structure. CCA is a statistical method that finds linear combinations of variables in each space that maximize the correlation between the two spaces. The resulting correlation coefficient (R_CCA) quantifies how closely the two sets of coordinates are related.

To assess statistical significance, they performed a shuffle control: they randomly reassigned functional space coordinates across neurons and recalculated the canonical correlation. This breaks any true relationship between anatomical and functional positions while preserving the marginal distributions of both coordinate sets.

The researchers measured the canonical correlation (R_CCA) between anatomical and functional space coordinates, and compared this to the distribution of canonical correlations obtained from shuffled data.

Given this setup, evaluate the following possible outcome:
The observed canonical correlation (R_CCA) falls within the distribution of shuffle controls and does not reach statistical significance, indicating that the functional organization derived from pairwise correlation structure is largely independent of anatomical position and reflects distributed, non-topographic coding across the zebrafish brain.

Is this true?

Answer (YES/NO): NO